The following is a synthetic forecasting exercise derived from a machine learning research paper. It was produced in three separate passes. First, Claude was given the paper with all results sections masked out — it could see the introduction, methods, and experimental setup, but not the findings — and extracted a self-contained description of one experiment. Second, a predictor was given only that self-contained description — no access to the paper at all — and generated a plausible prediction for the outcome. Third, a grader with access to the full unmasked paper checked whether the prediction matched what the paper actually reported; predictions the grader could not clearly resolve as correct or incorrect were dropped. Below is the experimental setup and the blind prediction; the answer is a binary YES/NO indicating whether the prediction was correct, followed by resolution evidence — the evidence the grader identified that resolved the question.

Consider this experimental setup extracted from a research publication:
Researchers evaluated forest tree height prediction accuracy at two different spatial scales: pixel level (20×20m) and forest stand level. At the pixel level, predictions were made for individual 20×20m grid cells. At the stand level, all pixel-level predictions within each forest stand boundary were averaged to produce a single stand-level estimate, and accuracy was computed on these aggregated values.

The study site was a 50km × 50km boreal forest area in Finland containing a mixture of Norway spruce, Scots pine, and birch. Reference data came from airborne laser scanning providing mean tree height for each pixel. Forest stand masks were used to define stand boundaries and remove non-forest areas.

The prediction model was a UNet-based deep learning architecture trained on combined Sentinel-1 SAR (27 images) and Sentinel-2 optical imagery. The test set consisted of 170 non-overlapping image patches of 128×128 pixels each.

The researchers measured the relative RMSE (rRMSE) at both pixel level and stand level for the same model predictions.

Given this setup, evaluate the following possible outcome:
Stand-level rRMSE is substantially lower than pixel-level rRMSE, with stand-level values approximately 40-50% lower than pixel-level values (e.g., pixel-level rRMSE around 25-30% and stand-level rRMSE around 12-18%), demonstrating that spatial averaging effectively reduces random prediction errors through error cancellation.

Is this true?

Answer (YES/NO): NO